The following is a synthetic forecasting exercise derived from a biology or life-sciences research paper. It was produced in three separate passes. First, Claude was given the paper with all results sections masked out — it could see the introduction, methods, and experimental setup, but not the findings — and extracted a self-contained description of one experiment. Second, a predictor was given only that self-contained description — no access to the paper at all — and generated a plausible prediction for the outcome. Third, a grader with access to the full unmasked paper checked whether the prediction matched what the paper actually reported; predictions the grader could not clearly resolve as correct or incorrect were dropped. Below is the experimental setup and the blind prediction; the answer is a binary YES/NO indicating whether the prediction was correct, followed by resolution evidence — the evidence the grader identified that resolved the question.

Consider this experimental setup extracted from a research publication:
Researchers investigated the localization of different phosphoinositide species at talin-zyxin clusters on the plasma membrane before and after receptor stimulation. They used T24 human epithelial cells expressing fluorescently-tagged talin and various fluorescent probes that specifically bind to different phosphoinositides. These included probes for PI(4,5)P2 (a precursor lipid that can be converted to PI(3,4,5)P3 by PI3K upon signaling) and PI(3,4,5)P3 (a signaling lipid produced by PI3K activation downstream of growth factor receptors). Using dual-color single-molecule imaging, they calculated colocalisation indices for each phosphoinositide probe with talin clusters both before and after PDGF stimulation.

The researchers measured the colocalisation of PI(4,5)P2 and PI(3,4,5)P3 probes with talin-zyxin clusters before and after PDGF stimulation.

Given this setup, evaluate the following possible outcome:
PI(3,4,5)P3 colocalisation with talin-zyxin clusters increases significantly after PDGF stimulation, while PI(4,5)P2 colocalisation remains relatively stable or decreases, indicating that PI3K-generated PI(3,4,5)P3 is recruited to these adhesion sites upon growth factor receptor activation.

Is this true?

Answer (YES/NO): YES